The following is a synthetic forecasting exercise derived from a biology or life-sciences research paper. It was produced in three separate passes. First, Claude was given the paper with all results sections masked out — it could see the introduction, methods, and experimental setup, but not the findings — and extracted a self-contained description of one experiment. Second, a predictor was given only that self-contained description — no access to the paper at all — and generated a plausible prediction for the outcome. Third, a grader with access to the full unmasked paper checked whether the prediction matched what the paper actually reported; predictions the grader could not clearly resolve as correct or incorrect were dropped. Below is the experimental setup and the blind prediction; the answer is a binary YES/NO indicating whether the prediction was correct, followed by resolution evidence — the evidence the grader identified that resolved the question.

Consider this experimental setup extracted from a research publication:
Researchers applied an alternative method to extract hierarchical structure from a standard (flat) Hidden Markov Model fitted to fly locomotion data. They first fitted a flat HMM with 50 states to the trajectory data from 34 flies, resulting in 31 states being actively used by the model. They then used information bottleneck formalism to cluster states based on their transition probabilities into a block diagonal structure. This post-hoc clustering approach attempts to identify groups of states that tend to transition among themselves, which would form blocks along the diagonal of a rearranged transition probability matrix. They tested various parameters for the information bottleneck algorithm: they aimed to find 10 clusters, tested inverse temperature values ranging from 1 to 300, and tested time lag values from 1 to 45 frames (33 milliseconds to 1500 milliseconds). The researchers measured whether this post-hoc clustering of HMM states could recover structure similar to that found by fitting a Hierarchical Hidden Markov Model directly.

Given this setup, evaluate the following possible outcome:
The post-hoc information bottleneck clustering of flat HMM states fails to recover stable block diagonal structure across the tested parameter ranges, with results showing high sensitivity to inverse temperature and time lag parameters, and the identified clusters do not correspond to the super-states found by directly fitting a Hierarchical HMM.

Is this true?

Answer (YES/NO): NO